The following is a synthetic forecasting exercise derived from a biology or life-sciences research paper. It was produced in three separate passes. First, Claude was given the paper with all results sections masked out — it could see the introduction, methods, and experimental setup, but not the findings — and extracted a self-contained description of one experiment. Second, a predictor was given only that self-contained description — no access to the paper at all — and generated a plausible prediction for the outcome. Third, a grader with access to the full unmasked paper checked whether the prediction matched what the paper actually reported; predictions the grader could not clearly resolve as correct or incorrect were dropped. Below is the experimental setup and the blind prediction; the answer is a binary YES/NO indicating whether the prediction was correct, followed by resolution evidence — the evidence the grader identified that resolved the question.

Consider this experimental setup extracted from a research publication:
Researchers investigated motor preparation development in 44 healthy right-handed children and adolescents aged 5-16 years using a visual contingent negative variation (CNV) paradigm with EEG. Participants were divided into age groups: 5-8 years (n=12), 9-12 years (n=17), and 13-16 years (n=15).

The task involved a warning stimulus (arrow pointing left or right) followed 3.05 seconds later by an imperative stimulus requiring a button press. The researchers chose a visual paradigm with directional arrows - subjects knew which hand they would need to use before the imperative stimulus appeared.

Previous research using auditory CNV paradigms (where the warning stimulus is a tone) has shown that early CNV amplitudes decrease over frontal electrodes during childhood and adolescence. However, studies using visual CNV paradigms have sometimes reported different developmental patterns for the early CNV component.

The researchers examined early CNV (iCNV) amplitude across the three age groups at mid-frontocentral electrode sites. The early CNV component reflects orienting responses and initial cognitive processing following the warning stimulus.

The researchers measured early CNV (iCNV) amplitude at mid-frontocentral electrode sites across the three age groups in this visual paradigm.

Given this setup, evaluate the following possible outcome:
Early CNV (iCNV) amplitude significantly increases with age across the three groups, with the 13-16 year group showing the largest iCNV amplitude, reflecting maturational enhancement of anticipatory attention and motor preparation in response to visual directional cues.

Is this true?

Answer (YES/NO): NO